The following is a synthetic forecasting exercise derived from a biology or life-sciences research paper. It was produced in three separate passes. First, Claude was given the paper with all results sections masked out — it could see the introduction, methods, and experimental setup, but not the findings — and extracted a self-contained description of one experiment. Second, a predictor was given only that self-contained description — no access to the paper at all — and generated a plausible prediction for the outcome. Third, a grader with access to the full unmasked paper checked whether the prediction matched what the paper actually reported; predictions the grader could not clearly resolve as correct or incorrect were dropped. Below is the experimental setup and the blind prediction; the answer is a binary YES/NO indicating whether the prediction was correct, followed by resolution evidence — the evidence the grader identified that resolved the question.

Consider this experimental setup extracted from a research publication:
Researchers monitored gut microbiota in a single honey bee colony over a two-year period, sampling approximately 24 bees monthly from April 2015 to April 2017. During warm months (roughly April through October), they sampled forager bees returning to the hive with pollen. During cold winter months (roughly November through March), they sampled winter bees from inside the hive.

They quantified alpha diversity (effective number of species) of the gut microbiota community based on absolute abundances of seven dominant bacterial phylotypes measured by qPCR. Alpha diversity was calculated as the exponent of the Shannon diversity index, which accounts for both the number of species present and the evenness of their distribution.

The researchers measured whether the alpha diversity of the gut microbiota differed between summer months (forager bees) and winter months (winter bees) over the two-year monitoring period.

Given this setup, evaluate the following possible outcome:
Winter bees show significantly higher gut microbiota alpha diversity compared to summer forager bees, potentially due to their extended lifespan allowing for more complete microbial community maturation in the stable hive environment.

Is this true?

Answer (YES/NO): NO